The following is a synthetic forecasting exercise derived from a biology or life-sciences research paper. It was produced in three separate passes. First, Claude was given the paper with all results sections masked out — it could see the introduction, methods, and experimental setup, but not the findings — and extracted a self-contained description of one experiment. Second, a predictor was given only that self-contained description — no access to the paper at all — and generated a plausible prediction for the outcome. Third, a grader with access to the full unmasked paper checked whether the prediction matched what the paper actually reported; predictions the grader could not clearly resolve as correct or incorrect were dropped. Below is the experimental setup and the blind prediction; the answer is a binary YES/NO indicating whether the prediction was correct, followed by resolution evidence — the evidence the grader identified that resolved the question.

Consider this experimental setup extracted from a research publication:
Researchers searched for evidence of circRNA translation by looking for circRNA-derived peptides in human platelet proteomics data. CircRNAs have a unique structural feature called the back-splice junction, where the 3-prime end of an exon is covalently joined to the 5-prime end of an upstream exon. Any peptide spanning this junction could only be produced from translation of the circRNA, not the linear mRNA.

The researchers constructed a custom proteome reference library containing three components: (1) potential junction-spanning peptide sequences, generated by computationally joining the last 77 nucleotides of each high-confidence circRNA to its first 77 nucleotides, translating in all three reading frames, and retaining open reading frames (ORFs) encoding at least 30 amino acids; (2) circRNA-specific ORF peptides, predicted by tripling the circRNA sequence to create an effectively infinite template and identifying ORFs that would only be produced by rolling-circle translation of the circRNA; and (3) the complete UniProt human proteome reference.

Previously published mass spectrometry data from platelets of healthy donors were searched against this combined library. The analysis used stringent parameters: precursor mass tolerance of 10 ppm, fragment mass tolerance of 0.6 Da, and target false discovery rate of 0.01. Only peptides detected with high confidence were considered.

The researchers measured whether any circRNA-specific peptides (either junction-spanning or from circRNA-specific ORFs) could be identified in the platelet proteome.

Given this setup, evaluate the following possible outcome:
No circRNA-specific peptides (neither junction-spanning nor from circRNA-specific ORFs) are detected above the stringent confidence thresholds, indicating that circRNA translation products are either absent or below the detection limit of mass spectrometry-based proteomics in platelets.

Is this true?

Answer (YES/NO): YES